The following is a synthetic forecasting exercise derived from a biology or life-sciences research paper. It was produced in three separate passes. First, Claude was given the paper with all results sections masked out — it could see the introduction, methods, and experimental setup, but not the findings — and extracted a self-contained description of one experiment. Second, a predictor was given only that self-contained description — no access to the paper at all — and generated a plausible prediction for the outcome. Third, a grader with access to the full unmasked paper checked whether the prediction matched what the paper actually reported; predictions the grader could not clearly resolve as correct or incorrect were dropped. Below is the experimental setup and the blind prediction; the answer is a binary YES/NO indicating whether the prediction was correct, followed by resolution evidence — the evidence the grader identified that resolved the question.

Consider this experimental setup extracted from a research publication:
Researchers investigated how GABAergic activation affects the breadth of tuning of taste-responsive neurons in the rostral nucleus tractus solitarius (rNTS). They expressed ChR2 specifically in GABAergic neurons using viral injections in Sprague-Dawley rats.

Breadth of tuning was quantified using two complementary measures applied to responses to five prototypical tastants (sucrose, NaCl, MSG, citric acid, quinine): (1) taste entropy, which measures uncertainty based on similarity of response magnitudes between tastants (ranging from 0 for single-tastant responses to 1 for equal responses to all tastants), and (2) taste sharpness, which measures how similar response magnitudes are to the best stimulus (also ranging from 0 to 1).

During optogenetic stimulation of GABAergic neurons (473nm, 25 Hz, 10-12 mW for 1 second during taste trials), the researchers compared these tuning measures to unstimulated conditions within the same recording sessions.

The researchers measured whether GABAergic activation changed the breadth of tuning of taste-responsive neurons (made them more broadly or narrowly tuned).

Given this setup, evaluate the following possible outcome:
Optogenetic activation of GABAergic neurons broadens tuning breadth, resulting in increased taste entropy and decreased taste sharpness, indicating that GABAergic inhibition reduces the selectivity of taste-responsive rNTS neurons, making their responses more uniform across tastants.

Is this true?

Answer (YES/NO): NO